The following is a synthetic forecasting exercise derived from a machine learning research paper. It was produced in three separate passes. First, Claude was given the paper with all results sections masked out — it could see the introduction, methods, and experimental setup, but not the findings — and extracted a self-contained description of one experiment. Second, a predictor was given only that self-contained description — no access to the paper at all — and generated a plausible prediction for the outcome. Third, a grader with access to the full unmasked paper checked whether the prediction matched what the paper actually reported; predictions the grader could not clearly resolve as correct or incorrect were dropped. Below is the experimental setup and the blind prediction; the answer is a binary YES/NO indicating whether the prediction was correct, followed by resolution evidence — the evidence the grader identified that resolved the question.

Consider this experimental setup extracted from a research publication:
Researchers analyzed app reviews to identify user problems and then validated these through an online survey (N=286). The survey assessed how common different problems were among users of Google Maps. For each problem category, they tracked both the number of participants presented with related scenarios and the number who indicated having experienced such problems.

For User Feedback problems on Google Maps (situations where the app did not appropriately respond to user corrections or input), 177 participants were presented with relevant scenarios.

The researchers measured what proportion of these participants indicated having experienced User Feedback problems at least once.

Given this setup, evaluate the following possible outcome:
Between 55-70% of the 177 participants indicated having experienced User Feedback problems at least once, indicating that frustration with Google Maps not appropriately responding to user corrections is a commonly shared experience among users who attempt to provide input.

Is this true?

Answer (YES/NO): NO